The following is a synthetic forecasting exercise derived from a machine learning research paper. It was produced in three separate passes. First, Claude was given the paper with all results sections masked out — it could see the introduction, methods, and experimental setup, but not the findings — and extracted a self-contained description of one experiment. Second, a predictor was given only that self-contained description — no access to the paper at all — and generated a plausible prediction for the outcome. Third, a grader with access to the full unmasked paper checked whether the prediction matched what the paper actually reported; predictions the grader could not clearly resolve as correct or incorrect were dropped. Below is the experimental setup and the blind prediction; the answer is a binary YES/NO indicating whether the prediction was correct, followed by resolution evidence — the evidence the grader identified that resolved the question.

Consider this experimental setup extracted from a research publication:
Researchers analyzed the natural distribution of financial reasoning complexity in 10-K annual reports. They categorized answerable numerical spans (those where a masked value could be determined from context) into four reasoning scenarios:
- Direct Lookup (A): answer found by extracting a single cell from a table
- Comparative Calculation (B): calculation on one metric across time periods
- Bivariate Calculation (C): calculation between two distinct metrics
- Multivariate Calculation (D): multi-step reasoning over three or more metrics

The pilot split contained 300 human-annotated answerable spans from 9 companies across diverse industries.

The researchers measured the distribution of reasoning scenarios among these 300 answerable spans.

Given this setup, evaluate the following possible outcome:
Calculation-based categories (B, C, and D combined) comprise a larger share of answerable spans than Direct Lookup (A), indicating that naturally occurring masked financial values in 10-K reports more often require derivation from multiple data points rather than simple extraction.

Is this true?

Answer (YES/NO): NO